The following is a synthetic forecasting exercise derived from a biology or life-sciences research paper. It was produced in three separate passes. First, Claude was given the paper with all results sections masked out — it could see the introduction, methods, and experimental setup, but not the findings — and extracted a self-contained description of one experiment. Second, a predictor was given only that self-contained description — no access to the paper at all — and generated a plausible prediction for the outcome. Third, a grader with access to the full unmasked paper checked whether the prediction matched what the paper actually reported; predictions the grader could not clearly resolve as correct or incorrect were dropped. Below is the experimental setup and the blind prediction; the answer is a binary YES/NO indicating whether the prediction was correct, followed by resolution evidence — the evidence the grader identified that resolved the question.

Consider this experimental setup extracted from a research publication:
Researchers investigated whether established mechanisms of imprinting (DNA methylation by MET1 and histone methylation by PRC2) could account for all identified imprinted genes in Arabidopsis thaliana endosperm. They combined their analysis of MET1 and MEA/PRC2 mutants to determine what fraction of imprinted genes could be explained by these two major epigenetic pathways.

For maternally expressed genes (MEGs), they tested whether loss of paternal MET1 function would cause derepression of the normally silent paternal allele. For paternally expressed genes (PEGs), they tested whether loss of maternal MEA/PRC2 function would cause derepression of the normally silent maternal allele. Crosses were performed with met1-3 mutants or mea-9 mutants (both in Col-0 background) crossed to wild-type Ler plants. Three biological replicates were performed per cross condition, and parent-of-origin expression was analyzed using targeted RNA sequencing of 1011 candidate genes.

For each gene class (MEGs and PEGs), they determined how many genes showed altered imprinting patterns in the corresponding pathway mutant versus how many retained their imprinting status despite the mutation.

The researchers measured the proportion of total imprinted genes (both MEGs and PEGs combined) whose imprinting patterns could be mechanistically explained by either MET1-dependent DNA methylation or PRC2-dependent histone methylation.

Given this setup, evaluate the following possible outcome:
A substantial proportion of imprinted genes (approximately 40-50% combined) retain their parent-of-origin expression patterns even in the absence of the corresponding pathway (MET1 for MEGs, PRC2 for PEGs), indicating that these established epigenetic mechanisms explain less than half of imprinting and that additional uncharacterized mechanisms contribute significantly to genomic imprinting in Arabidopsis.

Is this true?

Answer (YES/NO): NO